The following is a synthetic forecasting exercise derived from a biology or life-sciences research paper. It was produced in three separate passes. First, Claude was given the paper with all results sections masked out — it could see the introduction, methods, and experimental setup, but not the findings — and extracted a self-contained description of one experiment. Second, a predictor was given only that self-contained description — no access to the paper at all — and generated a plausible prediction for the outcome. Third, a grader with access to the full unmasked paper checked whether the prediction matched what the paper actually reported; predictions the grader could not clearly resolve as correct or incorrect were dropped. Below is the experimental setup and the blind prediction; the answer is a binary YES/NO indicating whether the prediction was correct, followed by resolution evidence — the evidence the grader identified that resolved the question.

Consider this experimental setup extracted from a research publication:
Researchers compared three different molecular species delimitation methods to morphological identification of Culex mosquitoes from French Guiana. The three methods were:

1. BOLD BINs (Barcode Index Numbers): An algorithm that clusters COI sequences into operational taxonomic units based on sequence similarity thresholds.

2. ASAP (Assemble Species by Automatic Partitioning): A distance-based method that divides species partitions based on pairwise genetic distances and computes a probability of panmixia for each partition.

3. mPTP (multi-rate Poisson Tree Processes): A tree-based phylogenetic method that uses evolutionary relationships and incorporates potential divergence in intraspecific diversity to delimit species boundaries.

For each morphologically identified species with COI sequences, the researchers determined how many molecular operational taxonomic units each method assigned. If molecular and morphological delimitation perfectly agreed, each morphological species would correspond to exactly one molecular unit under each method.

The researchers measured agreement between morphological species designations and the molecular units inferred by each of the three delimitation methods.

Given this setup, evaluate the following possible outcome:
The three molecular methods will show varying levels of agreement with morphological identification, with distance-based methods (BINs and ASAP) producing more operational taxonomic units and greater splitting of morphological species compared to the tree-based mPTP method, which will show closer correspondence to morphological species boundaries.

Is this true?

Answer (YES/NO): NO